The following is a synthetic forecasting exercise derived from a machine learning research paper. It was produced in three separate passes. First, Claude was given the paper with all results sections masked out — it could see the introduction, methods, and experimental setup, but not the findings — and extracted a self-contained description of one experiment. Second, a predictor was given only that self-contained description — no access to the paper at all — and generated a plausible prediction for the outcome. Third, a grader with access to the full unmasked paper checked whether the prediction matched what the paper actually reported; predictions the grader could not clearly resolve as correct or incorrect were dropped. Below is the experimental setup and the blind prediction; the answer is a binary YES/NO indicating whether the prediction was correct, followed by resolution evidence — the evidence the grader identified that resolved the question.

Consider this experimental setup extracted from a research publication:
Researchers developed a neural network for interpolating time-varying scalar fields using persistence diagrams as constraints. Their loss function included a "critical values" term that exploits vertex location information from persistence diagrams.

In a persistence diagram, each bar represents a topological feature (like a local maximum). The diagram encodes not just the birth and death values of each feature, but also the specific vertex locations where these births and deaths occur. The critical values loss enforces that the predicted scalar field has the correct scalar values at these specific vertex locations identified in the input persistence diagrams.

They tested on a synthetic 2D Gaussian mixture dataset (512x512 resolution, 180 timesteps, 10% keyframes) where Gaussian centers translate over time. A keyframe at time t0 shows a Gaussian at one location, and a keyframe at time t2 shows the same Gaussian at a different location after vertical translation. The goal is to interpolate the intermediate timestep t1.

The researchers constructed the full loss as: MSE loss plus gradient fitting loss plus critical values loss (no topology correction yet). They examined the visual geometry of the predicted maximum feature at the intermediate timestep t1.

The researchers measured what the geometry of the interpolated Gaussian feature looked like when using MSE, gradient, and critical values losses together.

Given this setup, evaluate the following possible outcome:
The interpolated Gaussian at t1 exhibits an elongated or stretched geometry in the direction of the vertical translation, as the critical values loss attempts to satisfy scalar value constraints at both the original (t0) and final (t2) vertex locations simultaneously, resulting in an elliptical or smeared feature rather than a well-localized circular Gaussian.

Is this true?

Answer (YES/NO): NO